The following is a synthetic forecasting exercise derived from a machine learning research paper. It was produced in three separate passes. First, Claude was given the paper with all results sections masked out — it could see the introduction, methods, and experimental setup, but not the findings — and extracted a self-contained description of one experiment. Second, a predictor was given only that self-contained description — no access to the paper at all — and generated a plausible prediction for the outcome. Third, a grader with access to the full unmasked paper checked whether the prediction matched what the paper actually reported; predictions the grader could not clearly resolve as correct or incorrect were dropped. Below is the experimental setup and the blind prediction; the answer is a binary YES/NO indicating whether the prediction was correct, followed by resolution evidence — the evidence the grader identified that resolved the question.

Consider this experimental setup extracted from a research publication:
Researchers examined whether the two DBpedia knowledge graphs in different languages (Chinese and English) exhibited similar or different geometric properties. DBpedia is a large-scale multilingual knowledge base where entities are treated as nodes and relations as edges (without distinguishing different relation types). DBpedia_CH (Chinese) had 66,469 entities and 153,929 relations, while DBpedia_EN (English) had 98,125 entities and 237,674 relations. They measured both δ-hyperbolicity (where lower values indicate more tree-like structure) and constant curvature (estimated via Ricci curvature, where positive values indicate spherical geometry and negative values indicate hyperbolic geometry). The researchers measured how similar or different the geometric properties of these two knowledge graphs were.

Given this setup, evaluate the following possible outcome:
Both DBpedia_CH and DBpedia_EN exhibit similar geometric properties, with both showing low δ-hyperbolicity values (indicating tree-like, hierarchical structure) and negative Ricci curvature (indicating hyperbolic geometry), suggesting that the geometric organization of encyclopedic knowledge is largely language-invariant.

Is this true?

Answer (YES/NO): NO